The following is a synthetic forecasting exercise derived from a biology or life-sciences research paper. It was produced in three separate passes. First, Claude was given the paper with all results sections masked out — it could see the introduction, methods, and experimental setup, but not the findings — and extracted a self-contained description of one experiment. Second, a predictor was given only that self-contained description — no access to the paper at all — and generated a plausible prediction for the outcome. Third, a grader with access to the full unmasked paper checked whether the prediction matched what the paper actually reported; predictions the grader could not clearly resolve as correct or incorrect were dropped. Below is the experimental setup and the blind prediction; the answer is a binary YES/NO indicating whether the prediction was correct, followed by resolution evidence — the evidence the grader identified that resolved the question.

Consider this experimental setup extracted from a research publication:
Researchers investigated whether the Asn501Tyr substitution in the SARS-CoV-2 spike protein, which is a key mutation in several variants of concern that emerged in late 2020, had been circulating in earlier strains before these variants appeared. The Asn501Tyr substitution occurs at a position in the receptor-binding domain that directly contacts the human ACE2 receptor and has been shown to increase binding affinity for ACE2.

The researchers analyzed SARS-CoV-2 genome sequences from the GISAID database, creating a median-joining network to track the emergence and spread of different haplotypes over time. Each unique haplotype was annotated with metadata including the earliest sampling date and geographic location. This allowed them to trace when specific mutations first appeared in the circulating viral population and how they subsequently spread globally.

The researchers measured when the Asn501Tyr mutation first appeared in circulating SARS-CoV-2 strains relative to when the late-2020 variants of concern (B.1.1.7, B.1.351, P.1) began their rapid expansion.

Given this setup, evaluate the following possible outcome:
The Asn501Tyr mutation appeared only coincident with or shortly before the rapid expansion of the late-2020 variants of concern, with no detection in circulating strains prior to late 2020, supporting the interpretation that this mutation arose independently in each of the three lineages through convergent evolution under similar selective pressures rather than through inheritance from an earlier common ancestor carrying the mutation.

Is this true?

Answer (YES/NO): NO